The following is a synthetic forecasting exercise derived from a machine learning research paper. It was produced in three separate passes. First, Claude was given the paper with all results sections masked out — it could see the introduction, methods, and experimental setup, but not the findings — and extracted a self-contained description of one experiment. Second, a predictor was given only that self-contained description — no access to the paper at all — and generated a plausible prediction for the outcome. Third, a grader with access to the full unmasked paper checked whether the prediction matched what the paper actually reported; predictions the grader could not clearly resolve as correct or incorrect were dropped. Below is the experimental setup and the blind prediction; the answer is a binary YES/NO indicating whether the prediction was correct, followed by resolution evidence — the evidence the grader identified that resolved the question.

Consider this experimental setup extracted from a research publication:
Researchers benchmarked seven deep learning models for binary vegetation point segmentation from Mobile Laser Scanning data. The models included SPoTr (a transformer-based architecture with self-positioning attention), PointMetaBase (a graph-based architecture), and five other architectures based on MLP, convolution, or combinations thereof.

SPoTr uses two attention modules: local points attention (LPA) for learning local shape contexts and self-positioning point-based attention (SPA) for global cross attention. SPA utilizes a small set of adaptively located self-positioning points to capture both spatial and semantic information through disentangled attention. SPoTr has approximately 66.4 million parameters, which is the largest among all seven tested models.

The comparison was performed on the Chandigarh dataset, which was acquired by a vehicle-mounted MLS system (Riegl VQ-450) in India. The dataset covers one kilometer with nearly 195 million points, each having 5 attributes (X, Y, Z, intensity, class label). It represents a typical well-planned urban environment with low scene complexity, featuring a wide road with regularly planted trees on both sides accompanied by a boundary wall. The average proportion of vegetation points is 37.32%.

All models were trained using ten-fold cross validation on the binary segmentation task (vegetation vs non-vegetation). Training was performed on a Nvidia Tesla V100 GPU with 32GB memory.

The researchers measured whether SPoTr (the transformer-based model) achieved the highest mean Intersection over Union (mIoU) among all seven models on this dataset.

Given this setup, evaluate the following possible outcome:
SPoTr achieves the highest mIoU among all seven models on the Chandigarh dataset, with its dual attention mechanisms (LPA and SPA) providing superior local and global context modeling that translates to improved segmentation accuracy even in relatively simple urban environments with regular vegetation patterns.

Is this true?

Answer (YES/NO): NO